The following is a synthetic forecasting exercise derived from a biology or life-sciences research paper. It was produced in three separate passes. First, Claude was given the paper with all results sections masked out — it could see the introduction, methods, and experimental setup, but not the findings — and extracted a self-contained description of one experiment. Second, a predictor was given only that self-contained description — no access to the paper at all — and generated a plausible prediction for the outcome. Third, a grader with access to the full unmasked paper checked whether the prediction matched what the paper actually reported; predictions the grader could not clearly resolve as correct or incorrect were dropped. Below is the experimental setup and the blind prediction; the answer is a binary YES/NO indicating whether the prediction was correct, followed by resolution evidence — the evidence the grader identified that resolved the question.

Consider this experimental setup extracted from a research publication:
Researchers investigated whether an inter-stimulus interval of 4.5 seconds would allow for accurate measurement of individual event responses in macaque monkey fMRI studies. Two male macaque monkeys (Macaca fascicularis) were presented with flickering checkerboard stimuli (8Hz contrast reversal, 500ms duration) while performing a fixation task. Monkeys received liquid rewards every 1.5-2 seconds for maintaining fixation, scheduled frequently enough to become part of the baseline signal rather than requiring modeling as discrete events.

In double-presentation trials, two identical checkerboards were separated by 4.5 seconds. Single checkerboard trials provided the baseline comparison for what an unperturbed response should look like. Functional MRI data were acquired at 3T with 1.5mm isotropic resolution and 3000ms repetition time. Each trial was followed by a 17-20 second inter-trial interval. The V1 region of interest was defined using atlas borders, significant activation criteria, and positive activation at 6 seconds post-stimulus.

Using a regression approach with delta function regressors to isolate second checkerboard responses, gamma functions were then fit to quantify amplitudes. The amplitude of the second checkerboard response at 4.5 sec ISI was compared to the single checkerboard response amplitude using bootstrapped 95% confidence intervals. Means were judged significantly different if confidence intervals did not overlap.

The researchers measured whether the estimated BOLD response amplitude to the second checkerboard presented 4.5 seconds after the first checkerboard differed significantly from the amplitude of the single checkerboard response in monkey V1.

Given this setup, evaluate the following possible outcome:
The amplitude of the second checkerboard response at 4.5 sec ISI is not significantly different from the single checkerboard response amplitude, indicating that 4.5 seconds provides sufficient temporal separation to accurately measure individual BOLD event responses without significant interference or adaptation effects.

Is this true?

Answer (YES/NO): YES